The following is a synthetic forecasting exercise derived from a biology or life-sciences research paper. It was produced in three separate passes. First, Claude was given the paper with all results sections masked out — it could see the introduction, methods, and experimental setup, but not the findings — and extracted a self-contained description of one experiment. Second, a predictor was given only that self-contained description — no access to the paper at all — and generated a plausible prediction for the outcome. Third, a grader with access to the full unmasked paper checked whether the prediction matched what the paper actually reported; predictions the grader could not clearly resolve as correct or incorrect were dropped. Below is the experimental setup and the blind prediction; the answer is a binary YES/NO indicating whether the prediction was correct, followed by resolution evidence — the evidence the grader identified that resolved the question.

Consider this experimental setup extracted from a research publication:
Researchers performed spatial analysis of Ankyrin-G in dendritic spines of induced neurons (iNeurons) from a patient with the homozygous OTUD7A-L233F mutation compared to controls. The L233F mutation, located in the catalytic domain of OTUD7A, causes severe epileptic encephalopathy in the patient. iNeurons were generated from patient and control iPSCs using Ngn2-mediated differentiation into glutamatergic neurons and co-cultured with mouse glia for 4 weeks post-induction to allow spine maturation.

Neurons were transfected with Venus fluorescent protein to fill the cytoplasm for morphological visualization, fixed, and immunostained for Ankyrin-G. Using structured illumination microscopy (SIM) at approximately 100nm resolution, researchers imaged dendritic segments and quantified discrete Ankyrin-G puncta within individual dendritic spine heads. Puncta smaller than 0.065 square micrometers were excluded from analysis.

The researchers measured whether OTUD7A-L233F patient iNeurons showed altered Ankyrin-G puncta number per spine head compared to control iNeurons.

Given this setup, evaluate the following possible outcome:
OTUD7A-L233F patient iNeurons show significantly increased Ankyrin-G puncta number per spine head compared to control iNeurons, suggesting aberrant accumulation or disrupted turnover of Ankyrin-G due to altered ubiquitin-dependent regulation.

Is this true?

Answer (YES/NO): NO